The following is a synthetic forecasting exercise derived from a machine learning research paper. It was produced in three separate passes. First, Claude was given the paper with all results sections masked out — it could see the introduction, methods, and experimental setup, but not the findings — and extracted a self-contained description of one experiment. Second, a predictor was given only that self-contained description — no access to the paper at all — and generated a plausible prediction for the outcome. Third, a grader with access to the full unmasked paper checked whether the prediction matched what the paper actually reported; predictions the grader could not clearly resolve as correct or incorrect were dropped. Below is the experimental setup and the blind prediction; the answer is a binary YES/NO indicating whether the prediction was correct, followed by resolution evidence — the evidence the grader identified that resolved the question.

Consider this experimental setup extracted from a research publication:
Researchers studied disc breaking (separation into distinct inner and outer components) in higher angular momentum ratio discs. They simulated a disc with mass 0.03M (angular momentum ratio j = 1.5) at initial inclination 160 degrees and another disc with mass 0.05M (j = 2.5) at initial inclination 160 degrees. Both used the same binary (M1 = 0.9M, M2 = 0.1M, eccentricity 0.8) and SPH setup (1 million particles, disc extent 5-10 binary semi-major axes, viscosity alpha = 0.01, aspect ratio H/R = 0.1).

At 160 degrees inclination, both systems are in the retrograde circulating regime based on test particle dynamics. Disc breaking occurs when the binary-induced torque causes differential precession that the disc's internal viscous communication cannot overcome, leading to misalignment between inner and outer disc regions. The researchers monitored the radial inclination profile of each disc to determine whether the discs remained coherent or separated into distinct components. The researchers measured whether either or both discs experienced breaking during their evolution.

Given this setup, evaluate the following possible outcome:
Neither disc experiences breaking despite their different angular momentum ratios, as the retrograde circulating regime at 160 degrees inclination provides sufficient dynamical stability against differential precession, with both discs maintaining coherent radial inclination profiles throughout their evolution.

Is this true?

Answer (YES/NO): NO